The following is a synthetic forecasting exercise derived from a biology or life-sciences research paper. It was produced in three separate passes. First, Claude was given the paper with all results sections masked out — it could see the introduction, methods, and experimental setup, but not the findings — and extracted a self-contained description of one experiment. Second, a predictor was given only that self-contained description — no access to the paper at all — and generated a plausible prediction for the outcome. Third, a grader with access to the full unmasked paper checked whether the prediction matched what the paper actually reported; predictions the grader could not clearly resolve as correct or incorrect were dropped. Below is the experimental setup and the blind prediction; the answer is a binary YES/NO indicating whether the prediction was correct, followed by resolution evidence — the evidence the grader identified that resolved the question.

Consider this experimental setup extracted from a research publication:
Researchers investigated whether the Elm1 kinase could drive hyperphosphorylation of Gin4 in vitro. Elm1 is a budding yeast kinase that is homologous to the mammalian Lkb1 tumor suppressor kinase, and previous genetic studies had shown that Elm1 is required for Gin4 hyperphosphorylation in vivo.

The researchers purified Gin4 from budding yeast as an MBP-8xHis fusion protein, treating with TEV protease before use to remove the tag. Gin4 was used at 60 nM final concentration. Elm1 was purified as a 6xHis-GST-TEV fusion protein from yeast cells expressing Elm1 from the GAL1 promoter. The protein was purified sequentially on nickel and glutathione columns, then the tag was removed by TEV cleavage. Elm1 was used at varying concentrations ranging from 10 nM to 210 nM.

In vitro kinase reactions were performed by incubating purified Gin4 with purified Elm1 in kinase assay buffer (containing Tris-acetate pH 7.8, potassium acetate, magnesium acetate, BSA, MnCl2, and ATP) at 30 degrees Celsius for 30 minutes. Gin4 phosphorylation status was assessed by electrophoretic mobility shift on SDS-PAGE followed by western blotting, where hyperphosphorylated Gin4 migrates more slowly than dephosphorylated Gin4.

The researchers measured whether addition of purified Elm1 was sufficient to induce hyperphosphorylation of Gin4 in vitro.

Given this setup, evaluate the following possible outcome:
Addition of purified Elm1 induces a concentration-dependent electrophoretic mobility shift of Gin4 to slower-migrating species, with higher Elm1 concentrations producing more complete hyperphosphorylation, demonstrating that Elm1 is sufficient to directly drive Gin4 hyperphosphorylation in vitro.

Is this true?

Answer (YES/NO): YES